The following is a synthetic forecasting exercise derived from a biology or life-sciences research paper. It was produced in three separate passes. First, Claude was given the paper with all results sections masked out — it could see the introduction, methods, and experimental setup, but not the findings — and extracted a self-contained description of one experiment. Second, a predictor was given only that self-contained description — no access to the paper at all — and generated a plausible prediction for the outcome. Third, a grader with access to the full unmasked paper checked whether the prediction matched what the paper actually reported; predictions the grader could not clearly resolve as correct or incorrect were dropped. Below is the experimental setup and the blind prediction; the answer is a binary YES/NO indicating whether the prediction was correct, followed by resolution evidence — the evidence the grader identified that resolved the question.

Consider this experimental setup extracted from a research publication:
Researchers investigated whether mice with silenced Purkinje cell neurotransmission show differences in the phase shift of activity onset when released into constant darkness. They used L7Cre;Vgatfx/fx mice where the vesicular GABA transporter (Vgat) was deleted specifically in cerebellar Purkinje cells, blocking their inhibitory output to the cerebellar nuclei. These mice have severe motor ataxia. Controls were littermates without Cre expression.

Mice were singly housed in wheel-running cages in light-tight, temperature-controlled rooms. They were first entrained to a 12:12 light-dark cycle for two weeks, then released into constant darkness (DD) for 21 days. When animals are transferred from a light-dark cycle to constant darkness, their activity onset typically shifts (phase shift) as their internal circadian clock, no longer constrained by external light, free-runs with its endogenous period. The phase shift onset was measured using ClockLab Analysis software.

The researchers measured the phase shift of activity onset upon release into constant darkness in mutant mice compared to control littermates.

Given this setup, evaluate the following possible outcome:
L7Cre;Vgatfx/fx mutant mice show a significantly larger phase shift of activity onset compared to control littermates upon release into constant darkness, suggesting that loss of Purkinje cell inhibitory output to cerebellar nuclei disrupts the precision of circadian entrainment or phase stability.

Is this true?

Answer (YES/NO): NO